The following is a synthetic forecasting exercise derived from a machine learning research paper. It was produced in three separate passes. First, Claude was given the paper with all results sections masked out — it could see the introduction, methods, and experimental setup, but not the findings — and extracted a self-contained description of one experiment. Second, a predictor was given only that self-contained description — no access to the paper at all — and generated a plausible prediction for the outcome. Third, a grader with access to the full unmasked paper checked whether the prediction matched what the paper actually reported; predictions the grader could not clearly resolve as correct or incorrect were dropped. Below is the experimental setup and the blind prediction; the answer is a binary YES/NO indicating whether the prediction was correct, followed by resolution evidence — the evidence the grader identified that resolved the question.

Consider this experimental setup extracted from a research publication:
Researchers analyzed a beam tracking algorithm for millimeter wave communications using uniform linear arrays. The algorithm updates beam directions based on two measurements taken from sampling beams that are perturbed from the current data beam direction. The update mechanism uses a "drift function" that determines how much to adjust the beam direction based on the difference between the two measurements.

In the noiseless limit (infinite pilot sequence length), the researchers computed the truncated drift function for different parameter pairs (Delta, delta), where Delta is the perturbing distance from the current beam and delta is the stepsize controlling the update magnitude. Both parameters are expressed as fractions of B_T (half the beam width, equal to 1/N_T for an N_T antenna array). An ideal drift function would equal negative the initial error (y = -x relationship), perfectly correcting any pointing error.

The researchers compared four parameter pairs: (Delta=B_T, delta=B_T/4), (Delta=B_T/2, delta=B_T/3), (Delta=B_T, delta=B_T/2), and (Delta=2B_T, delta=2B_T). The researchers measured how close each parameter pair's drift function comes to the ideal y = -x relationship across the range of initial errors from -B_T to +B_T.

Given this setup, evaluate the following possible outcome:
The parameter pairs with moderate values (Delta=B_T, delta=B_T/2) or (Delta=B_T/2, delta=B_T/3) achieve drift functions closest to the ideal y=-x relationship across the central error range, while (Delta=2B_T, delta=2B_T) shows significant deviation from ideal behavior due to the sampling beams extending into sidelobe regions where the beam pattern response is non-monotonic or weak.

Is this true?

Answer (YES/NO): NO